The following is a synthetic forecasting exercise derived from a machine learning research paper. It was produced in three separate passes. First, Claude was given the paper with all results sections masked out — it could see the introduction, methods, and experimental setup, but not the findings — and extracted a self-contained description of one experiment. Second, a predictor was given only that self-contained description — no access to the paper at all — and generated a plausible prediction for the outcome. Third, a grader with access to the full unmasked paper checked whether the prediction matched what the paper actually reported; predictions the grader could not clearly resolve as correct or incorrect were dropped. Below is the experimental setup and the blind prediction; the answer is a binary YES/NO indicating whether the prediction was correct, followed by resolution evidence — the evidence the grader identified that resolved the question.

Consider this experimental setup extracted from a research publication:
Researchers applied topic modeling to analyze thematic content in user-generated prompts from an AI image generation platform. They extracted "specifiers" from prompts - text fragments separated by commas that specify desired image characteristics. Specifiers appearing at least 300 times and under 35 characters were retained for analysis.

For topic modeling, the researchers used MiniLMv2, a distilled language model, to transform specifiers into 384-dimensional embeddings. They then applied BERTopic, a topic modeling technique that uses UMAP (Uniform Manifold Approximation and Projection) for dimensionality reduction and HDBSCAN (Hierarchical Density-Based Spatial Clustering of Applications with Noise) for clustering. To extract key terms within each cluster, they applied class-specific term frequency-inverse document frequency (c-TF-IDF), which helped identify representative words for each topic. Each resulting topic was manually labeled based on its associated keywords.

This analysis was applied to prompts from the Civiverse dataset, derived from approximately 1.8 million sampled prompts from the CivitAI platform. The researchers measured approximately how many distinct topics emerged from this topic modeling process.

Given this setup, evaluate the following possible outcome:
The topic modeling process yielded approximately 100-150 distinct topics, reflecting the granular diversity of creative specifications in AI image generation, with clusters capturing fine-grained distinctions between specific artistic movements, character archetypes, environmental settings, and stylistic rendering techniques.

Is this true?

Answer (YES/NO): NO